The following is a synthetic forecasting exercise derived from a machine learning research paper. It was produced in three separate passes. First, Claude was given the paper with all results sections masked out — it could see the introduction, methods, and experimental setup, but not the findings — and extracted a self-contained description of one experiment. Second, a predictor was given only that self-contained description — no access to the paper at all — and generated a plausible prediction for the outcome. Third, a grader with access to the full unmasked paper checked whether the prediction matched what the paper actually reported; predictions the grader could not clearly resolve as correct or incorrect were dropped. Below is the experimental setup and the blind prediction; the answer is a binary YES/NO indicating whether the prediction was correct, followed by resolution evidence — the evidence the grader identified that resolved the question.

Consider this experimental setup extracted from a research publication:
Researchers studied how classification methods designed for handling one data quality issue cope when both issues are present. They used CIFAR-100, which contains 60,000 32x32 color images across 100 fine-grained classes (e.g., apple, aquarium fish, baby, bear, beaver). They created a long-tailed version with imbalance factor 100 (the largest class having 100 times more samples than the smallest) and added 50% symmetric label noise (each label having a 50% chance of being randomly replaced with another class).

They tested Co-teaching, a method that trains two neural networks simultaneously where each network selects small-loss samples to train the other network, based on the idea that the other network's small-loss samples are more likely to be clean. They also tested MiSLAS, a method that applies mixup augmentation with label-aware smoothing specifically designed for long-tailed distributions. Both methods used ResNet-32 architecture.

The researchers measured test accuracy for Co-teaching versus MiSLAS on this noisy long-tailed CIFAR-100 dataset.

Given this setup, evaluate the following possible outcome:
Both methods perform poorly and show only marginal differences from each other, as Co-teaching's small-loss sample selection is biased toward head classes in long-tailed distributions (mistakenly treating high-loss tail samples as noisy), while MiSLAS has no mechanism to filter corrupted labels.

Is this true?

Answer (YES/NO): NO